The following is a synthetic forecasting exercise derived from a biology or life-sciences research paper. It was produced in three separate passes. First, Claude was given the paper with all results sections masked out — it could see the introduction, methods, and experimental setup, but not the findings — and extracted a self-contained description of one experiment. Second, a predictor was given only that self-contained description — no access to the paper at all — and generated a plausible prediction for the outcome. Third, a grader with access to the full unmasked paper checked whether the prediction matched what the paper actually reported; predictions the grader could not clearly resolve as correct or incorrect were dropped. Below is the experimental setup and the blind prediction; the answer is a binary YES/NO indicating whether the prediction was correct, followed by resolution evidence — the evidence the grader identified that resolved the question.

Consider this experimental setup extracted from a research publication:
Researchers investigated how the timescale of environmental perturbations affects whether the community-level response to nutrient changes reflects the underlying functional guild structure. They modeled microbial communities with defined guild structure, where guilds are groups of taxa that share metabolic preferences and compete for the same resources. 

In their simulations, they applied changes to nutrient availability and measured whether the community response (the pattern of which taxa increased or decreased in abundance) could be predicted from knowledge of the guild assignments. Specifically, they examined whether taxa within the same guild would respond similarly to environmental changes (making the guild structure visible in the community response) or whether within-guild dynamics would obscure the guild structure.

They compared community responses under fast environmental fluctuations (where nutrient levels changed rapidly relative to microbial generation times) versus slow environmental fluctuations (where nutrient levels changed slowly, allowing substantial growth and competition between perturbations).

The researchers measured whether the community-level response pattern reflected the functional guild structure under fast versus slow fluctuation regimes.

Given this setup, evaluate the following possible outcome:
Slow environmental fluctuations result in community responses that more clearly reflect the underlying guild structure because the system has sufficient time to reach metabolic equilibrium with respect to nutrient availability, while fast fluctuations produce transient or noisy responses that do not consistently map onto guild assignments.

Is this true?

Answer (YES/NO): NO